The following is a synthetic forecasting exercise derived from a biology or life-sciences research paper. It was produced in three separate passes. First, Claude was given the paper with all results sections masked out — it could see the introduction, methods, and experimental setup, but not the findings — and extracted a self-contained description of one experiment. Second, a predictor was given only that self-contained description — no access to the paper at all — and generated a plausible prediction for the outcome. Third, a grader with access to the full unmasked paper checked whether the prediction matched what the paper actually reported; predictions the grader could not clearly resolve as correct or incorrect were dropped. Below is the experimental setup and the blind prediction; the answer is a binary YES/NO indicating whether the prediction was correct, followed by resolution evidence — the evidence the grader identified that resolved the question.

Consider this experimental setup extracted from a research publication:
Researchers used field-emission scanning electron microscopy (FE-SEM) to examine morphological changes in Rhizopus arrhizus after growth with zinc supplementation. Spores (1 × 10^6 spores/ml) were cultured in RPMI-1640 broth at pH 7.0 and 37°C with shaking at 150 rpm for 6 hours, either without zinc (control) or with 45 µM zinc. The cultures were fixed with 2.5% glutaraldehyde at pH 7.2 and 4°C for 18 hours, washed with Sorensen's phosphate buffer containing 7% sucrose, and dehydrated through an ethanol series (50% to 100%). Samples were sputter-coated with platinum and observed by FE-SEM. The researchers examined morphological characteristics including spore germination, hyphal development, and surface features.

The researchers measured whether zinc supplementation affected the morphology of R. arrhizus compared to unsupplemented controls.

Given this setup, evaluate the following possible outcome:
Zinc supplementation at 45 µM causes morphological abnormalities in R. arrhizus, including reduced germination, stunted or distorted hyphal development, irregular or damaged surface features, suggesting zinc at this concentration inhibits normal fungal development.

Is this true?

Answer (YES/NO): NO